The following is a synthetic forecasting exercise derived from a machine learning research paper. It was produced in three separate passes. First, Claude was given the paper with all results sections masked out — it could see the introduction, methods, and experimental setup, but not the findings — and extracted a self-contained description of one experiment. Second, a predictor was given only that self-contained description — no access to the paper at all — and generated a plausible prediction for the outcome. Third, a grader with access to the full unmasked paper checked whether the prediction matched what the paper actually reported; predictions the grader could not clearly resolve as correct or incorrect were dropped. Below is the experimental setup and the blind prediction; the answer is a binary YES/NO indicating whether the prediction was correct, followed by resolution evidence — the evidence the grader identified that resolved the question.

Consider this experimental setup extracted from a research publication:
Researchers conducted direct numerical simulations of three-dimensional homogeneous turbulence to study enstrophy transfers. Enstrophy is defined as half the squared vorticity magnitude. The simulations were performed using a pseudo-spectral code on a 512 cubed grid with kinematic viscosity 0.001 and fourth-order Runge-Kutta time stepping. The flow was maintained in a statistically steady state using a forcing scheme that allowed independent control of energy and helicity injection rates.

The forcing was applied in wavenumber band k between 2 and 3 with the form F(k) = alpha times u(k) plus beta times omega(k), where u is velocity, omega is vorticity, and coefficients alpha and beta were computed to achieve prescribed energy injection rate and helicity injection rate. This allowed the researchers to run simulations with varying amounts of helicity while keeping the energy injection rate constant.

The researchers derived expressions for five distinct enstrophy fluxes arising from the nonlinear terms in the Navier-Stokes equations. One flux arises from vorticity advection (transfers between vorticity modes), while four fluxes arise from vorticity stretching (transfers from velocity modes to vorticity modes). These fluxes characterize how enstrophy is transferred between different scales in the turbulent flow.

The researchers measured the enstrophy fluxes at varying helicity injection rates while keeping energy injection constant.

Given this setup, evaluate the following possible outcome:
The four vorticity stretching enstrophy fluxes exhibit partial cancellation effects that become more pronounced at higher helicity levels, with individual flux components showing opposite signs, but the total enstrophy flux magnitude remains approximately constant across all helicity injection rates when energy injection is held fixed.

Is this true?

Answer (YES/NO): NO